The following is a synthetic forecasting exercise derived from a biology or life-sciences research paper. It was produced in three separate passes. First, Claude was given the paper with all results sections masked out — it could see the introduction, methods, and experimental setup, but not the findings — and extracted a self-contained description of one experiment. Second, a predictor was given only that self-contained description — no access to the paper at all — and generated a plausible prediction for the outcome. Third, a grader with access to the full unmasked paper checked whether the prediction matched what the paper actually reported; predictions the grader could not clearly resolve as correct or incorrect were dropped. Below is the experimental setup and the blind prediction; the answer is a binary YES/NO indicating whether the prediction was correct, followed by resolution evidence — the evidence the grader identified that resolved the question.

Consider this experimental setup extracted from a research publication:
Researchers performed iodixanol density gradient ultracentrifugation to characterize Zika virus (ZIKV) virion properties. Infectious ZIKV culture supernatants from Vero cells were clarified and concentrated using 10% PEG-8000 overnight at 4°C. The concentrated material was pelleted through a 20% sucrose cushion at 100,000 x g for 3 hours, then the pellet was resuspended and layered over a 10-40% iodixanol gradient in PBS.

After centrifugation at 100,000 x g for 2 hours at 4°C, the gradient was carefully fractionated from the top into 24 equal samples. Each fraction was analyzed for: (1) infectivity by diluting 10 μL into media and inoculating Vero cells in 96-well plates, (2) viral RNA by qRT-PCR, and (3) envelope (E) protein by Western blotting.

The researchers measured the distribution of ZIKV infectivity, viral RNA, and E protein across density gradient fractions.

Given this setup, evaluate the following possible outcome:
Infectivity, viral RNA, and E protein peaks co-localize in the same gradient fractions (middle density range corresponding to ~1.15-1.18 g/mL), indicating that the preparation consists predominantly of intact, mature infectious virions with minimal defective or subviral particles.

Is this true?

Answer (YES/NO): NO